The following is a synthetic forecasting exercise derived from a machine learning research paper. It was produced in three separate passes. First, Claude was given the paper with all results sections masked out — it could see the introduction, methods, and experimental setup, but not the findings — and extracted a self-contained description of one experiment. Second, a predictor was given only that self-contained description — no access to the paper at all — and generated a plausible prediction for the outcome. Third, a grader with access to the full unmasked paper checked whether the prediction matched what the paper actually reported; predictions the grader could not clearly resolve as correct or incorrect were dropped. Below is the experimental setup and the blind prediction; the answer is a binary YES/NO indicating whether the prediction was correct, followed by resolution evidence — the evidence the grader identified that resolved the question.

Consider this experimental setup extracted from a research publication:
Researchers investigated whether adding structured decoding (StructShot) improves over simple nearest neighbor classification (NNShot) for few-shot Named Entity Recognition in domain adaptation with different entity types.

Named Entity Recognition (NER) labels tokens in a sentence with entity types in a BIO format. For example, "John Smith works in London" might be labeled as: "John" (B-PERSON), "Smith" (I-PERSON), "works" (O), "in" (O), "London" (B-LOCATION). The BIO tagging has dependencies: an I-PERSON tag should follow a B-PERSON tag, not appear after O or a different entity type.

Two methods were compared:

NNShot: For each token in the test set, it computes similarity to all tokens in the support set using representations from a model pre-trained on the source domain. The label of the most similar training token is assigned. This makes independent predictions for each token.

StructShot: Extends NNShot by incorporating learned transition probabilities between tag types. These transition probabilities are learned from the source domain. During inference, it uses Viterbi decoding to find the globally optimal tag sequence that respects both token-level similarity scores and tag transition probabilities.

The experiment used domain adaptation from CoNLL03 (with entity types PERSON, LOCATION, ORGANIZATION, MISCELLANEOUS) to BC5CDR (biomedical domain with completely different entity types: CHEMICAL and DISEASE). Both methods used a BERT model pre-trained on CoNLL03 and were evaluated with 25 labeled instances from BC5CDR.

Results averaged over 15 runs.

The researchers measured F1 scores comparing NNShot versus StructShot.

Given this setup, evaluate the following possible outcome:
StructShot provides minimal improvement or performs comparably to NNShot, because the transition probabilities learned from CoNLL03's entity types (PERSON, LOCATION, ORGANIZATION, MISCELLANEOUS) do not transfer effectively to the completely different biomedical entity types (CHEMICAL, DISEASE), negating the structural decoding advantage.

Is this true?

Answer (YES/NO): NO